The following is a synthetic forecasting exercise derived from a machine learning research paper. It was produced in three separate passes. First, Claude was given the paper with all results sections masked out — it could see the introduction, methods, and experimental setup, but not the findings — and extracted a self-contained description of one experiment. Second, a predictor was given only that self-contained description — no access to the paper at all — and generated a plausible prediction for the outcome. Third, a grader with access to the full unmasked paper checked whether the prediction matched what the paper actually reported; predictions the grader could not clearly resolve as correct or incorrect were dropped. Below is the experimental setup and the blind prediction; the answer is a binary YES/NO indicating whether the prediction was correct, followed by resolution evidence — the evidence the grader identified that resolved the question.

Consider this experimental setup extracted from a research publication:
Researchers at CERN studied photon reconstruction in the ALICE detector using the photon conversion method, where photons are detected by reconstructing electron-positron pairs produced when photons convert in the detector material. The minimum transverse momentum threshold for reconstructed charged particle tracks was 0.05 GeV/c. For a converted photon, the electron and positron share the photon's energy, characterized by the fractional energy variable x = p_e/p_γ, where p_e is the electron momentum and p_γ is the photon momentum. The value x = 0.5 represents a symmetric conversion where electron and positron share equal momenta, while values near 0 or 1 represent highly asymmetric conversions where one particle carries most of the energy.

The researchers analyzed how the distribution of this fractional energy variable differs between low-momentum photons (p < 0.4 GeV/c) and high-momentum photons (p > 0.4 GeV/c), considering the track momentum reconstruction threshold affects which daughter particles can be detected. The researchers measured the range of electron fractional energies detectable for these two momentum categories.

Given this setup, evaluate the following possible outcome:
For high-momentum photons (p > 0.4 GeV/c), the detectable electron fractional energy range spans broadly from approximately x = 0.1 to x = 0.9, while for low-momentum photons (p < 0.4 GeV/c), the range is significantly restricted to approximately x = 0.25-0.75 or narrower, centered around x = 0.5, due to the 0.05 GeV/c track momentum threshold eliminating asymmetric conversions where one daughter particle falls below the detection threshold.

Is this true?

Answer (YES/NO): NO